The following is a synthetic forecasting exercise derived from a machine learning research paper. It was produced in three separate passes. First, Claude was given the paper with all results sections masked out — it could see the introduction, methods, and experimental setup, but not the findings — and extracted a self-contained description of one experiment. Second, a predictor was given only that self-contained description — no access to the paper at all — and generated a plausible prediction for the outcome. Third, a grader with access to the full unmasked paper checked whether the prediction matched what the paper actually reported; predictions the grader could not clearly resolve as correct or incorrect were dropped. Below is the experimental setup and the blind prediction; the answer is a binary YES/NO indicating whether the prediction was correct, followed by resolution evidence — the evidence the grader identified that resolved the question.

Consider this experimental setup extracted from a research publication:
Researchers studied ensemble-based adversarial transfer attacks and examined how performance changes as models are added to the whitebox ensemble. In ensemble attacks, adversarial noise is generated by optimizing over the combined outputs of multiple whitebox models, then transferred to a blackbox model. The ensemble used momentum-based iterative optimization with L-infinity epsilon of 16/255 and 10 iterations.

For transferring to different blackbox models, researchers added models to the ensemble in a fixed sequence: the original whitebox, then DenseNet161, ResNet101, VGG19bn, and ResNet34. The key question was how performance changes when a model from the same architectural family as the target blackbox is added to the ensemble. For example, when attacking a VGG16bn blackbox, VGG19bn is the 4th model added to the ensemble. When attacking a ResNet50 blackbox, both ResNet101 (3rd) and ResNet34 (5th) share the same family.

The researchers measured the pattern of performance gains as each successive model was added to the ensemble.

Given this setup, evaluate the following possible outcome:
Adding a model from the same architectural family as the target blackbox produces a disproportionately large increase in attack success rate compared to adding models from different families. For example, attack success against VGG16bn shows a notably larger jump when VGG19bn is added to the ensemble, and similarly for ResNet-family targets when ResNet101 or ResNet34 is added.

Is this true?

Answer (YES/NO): YES